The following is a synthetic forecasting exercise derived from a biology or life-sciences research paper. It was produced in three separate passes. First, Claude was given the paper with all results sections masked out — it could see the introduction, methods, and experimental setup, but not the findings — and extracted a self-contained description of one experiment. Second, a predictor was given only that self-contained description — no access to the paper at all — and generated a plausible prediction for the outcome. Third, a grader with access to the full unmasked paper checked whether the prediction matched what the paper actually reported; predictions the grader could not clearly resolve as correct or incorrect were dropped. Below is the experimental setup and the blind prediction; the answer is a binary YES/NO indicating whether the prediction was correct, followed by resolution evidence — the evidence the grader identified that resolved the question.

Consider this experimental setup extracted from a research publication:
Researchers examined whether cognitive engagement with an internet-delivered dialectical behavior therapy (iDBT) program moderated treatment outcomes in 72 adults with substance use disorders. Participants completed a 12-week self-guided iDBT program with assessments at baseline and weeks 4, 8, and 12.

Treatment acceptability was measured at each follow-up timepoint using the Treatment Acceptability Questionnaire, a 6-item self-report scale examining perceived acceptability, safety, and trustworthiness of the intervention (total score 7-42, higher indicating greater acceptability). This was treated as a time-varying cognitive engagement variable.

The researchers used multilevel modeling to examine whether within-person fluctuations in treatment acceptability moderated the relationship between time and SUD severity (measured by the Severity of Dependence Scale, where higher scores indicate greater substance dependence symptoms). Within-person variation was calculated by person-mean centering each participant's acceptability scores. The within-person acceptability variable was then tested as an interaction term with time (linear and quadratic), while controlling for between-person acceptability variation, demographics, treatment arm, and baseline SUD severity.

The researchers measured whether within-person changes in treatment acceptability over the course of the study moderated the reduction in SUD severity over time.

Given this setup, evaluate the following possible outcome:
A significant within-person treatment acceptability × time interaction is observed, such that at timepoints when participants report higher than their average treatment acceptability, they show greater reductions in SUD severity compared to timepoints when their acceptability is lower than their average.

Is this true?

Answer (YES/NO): YES